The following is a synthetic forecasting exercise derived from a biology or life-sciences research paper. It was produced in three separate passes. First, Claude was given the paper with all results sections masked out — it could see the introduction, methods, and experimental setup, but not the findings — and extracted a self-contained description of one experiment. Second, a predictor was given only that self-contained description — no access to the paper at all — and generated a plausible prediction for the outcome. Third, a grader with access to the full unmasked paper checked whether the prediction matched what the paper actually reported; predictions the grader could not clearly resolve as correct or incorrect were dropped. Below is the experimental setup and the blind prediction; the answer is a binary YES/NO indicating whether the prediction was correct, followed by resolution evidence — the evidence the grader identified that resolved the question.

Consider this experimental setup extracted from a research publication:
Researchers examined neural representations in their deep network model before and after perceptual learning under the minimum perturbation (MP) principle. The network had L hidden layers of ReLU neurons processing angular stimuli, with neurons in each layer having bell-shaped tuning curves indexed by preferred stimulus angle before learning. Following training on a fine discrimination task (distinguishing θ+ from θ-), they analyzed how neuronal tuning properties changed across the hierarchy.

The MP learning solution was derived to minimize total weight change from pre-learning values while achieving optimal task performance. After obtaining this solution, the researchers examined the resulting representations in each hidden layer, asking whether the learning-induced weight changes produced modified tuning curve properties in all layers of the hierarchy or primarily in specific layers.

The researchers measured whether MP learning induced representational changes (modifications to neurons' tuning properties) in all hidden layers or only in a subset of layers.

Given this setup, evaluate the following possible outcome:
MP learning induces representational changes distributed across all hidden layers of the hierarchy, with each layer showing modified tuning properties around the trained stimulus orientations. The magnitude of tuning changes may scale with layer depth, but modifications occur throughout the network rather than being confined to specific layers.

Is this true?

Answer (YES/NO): YES